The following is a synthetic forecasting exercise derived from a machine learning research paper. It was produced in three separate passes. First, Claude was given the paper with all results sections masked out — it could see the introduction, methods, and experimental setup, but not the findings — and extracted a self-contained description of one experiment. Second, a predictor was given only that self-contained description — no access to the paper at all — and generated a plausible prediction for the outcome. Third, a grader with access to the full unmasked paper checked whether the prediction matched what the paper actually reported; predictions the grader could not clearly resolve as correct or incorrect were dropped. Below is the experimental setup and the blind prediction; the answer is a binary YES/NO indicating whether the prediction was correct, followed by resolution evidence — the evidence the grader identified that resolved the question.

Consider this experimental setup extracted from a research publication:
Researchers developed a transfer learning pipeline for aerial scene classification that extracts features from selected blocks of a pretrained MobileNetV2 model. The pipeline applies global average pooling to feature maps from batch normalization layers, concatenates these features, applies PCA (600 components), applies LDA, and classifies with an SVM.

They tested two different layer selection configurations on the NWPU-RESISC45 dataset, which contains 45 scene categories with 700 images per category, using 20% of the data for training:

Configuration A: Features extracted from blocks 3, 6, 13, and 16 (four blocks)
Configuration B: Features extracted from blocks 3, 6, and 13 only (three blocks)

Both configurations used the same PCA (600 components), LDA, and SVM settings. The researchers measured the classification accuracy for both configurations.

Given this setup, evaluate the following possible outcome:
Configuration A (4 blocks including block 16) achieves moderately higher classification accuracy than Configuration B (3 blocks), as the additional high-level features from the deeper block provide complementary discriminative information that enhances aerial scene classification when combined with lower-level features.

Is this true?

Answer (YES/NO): NO